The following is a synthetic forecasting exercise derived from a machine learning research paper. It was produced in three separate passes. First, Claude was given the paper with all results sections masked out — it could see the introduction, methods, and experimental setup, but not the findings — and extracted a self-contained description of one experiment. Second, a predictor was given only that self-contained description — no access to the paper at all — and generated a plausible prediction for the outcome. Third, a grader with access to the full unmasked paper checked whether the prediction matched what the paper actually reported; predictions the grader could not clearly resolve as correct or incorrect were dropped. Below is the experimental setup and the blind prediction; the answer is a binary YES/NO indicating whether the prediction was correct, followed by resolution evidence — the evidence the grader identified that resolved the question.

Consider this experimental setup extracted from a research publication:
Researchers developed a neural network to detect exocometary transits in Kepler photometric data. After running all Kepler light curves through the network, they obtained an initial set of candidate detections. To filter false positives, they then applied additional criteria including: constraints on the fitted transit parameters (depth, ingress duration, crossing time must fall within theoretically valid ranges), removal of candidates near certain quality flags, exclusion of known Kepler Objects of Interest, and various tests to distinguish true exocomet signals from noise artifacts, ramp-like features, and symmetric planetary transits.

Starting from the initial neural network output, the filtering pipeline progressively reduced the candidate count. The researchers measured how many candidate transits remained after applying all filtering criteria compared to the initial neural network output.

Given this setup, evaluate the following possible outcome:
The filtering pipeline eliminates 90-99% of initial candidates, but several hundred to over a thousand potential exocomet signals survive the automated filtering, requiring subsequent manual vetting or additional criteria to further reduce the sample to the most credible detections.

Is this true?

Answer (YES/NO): YES